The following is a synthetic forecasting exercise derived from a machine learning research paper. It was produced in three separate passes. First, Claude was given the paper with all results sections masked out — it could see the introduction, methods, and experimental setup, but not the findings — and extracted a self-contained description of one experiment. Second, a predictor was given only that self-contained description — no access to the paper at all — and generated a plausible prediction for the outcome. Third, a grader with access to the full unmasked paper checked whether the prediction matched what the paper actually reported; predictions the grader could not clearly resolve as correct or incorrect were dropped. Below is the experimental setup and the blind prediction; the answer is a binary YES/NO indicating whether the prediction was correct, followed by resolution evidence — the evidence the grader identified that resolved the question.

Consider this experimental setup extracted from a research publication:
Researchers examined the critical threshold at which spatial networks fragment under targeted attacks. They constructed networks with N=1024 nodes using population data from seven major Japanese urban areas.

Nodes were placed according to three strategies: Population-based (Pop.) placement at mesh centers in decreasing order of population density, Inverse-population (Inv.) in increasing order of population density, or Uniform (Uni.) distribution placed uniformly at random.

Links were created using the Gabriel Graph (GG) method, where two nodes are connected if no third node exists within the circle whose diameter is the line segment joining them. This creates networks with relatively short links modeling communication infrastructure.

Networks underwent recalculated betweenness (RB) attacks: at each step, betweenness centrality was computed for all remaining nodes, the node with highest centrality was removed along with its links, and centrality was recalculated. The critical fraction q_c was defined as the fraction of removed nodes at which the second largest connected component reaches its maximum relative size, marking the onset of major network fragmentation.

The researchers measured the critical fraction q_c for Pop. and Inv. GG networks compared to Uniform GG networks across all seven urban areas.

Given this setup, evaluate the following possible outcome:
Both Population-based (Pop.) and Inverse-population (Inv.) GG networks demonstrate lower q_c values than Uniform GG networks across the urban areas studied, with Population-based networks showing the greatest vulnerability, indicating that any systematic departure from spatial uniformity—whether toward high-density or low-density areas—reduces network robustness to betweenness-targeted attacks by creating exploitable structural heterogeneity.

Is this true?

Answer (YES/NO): NO